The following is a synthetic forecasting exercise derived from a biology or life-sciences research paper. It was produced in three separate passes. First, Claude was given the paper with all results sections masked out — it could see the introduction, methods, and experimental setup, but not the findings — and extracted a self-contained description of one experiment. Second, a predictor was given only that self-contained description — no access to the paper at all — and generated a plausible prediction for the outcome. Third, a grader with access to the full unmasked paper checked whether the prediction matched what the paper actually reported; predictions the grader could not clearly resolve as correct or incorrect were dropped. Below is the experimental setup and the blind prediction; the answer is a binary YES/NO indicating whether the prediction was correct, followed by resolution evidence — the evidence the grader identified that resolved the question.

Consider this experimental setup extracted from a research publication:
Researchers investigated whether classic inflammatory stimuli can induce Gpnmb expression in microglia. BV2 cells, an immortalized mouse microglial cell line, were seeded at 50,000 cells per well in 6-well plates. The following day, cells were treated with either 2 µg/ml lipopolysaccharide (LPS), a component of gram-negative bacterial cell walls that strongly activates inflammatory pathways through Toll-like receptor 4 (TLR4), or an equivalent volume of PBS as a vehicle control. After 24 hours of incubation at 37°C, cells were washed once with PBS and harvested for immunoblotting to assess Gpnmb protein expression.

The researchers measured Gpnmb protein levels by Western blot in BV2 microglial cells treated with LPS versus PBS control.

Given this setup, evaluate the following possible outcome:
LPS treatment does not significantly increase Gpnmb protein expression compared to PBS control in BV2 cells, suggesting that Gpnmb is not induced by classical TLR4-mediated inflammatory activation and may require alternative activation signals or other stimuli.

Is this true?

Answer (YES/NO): YES